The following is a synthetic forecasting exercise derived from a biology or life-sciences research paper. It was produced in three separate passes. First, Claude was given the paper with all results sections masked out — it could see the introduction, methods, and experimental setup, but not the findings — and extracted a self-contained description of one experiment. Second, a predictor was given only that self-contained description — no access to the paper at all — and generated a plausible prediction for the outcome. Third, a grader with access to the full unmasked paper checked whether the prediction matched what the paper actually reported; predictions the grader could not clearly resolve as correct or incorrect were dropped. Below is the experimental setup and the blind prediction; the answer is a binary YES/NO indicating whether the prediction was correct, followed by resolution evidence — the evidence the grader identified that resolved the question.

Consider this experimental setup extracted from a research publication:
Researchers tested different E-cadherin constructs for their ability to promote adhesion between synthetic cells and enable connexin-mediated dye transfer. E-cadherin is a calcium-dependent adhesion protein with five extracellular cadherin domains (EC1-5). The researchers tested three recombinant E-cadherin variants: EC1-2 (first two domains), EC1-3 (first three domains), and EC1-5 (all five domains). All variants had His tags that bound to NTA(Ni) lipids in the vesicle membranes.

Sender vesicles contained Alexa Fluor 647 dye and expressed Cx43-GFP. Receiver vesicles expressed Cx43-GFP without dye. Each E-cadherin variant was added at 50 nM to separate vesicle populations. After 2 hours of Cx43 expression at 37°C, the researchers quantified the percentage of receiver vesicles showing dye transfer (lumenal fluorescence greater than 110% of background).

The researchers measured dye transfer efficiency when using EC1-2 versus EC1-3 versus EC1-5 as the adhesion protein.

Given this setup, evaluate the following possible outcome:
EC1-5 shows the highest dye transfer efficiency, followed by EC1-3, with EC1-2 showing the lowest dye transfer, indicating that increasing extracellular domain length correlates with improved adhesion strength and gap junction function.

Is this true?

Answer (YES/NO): NO